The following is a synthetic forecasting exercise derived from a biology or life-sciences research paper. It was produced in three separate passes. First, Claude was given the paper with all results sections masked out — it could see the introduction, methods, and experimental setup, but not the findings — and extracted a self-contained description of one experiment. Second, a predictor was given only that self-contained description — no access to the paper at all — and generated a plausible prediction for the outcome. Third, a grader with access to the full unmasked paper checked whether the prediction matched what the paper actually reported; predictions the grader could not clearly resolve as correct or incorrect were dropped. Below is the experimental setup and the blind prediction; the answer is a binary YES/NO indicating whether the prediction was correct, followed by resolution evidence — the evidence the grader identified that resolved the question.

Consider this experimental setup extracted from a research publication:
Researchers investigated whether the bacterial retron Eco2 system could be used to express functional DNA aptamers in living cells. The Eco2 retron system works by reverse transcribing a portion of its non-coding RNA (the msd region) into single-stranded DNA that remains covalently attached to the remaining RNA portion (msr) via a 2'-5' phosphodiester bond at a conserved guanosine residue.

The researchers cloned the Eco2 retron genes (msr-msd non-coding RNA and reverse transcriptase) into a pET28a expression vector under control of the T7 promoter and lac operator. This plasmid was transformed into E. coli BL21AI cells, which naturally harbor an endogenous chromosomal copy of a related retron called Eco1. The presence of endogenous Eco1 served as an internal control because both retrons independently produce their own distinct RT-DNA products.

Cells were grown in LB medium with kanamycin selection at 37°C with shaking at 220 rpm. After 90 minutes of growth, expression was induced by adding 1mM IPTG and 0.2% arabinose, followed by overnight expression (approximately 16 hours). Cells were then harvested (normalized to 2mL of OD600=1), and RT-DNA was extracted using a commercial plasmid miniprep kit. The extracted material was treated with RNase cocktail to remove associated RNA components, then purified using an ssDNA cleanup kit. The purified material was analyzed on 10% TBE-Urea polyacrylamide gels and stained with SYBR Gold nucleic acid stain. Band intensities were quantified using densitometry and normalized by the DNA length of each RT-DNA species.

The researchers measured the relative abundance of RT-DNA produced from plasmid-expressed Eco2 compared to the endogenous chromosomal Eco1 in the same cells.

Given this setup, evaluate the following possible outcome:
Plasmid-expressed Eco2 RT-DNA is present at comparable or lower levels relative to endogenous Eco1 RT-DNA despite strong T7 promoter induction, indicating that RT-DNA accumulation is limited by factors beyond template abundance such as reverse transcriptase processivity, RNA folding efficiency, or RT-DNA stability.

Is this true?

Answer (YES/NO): NO